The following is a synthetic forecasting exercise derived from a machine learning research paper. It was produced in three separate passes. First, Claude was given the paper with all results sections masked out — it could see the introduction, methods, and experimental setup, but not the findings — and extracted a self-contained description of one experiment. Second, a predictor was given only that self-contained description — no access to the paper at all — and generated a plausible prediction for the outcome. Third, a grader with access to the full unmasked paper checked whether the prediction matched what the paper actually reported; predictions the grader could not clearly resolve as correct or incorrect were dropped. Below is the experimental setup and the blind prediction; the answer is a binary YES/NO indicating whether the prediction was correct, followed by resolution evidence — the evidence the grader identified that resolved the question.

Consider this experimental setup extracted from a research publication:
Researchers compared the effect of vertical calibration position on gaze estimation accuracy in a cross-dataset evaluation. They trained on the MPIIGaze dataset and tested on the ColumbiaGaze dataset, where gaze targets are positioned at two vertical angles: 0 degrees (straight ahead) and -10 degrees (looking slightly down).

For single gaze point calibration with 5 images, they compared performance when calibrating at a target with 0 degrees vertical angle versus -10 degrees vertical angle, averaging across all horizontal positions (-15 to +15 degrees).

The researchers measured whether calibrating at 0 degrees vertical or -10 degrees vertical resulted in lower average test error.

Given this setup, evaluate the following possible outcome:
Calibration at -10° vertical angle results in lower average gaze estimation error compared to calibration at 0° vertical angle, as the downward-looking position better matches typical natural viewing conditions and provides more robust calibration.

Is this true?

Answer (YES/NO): YES